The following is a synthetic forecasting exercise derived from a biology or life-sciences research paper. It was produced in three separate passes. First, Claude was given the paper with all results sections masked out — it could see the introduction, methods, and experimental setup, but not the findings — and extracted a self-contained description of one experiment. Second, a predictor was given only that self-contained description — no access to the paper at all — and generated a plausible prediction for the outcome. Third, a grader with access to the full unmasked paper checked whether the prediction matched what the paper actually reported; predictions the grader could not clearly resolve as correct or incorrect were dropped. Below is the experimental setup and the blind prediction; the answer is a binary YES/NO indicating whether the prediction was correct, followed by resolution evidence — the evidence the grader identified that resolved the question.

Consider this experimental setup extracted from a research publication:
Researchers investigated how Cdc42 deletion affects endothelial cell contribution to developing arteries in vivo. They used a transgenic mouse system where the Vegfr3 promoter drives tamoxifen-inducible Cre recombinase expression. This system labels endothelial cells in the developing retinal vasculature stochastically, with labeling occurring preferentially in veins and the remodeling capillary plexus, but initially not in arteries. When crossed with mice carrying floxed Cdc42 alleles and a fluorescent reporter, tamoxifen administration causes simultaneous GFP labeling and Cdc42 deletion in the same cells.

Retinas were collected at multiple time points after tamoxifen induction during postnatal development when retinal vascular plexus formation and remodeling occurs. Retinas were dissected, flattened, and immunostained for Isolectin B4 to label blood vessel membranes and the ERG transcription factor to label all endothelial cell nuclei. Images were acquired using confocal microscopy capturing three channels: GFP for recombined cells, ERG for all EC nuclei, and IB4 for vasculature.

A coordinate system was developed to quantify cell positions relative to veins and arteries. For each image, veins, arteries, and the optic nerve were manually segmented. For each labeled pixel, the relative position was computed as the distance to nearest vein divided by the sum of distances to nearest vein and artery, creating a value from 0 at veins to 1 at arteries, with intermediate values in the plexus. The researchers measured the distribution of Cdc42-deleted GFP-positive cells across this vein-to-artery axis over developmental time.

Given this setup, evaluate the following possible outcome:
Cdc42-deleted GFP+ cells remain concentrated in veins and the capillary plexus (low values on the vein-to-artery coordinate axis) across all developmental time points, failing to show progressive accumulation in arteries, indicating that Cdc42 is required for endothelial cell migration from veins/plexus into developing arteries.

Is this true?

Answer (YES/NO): YES